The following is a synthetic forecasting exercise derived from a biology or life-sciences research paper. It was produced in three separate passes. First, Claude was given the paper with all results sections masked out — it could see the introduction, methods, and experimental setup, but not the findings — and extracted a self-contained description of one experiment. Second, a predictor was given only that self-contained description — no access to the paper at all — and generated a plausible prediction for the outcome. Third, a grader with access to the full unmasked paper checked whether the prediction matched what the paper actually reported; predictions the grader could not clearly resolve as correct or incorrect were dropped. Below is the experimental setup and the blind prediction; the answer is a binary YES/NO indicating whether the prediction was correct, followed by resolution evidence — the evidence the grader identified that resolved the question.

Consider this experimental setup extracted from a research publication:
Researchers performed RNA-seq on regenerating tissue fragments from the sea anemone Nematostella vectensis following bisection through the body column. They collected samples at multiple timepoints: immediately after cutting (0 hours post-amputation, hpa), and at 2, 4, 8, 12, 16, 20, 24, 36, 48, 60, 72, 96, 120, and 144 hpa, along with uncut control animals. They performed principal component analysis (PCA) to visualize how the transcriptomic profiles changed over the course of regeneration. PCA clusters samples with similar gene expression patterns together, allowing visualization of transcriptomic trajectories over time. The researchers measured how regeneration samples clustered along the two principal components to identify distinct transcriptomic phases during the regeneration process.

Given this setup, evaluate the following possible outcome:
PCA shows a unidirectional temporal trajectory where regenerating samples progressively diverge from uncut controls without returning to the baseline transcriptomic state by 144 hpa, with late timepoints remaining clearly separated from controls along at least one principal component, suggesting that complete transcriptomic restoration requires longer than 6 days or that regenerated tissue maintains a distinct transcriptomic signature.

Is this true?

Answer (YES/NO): NO